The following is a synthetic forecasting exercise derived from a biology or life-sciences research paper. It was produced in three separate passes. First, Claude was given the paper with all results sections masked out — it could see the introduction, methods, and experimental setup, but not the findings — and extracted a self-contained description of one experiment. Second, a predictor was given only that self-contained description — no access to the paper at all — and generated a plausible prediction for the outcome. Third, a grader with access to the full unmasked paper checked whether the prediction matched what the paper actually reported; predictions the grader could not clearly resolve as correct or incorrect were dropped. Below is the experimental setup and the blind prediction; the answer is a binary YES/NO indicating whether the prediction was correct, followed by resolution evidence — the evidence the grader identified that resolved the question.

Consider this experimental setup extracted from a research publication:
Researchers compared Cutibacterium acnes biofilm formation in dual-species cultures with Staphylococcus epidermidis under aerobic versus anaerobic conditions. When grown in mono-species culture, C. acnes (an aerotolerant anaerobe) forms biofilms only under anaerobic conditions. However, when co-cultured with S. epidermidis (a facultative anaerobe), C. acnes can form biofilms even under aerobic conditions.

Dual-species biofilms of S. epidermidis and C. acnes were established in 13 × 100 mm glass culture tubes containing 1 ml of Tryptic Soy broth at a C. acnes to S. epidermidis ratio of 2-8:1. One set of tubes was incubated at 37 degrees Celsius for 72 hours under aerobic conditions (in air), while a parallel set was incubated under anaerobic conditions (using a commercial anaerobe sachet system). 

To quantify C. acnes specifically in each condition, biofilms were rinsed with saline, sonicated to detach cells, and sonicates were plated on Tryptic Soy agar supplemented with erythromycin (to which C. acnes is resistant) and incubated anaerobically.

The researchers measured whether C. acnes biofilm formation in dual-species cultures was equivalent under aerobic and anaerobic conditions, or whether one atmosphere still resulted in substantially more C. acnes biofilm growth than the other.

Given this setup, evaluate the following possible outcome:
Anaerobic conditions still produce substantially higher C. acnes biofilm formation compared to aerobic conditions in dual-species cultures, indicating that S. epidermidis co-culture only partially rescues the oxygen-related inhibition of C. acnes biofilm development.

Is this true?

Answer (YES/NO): NO